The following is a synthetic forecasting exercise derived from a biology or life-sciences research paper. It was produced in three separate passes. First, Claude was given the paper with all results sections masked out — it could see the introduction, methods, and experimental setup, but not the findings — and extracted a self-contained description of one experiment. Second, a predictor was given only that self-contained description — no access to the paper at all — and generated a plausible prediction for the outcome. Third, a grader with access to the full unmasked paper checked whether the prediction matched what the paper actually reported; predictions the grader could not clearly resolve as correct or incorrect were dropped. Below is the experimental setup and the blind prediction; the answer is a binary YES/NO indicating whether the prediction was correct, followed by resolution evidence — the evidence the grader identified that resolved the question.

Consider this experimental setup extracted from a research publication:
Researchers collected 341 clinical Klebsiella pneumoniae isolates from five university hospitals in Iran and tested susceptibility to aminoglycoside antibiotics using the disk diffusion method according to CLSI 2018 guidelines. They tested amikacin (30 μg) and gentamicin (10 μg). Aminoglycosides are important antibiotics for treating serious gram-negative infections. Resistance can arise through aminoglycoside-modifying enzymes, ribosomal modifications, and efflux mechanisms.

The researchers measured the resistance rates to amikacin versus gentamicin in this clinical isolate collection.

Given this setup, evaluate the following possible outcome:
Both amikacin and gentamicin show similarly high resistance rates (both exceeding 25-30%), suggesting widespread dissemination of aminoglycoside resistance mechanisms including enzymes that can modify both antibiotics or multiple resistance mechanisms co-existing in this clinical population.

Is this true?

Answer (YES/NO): NO